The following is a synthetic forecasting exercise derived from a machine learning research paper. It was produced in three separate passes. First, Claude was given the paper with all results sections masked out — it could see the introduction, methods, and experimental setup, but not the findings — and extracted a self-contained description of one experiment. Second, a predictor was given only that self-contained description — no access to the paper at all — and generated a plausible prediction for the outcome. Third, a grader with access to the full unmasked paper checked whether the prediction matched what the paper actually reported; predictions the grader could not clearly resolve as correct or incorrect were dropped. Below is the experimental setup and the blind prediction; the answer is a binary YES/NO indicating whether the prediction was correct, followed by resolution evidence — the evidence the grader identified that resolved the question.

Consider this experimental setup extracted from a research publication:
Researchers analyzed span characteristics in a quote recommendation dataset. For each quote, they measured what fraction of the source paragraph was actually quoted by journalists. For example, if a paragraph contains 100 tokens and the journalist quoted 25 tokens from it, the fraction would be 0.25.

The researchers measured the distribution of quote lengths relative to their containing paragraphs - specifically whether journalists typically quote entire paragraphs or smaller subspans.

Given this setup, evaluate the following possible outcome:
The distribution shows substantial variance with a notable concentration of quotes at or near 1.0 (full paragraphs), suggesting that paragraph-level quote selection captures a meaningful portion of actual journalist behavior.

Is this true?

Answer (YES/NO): NO